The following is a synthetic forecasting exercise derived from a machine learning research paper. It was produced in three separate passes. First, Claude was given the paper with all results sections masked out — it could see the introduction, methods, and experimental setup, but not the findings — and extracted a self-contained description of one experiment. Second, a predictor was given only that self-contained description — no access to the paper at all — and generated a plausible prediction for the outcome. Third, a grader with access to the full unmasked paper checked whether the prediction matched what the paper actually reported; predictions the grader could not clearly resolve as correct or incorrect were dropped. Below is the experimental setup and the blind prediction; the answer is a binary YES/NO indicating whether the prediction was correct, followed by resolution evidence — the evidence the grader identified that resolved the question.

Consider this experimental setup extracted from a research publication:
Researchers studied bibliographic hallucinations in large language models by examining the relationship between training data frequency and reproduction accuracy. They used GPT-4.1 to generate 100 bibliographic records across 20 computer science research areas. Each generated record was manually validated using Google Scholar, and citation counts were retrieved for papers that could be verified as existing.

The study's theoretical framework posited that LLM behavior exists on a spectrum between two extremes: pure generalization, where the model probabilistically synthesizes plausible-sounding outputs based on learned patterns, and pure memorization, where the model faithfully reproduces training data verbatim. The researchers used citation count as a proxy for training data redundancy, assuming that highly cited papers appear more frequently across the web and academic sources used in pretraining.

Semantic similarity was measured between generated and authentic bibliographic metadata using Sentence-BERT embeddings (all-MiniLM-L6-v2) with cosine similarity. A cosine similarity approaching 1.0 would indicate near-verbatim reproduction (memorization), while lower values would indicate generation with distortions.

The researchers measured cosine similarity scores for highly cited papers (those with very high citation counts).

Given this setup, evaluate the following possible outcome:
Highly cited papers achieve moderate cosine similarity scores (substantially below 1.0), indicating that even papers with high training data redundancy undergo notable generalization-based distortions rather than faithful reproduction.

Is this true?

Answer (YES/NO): NO